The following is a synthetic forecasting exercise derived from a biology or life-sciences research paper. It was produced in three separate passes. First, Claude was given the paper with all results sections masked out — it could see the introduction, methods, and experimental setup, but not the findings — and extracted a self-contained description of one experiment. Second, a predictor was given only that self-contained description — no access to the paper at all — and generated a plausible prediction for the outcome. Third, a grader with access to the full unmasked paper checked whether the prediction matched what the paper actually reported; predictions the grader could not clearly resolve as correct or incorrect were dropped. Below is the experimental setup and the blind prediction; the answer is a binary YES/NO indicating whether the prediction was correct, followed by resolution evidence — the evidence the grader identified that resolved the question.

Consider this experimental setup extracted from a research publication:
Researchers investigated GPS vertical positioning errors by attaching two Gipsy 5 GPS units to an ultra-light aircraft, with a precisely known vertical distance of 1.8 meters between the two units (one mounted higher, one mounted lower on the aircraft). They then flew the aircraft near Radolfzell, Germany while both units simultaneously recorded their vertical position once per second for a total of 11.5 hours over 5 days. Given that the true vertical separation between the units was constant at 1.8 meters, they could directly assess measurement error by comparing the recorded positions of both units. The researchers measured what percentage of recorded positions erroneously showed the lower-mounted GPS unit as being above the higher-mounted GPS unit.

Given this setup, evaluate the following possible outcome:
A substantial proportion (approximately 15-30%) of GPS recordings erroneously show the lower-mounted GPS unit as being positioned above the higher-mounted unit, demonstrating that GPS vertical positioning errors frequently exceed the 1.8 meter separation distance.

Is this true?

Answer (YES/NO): NO